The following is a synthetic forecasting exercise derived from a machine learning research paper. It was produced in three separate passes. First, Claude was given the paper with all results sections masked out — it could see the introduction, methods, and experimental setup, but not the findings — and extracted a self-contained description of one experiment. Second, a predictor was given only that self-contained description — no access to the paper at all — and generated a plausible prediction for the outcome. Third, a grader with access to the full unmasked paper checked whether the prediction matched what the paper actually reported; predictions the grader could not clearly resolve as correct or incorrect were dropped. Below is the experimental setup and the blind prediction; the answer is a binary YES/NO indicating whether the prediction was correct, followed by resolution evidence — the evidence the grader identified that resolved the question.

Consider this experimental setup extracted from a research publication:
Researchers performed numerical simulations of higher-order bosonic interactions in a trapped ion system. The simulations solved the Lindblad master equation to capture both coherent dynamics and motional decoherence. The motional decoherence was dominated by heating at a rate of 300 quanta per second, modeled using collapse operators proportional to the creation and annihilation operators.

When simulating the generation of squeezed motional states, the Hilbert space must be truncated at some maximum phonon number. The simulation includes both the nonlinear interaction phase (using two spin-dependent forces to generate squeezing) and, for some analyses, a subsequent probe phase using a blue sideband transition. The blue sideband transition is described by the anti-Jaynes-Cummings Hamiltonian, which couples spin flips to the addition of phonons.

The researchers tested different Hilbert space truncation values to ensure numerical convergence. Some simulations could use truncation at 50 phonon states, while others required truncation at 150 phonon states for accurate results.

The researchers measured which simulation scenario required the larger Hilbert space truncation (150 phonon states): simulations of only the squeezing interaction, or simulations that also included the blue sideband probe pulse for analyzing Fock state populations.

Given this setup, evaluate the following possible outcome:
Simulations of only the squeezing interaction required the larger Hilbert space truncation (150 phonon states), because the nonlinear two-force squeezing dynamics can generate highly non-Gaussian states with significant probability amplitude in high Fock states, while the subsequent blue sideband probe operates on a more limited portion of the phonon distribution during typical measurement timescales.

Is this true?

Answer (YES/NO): NO